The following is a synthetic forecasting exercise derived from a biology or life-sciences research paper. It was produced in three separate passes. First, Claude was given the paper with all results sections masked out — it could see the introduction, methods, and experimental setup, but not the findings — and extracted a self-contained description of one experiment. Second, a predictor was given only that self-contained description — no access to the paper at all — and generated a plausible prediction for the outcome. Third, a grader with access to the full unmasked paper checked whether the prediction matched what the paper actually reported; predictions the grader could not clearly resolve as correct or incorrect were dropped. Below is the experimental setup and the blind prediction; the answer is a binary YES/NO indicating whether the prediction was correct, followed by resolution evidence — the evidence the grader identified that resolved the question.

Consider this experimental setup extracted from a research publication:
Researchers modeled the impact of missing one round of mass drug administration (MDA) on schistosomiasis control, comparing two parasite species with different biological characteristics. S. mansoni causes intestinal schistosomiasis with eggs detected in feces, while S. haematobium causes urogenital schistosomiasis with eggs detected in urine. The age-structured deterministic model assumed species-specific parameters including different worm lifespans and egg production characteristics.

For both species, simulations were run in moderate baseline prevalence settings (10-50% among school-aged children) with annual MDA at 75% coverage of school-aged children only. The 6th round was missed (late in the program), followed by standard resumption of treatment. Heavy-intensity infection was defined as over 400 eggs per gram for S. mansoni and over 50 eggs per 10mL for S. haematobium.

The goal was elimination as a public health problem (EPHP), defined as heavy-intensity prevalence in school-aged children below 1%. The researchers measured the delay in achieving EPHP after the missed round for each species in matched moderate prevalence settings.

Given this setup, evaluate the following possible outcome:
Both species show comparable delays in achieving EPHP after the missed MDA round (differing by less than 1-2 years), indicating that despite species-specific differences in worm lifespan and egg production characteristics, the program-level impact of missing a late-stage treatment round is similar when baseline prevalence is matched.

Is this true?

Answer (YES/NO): YES